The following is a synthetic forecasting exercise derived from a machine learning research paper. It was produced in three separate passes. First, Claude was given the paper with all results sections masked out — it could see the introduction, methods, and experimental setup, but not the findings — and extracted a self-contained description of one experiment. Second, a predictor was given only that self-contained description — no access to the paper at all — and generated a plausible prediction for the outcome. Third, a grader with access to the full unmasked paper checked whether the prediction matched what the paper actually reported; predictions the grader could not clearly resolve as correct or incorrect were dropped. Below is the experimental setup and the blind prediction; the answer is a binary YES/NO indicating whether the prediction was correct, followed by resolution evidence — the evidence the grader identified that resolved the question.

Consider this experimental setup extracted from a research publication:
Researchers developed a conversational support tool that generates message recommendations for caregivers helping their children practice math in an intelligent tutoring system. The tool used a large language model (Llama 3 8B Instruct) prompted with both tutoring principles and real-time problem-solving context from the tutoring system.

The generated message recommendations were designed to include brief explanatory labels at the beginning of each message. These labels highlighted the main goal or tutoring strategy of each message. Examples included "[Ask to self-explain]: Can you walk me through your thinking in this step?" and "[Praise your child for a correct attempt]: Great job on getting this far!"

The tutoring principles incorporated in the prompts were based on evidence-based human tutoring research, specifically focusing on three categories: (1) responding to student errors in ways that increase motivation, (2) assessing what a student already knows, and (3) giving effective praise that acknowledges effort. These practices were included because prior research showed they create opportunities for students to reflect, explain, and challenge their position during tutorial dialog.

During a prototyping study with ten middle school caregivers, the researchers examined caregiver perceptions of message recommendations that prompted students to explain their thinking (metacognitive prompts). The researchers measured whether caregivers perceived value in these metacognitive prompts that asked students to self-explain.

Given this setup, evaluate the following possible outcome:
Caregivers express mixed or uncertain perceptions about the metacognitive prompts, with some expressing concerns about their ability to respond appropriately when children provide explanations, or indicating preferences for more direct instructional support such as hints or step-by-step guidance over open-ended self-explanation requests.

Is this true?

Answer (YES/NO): NO